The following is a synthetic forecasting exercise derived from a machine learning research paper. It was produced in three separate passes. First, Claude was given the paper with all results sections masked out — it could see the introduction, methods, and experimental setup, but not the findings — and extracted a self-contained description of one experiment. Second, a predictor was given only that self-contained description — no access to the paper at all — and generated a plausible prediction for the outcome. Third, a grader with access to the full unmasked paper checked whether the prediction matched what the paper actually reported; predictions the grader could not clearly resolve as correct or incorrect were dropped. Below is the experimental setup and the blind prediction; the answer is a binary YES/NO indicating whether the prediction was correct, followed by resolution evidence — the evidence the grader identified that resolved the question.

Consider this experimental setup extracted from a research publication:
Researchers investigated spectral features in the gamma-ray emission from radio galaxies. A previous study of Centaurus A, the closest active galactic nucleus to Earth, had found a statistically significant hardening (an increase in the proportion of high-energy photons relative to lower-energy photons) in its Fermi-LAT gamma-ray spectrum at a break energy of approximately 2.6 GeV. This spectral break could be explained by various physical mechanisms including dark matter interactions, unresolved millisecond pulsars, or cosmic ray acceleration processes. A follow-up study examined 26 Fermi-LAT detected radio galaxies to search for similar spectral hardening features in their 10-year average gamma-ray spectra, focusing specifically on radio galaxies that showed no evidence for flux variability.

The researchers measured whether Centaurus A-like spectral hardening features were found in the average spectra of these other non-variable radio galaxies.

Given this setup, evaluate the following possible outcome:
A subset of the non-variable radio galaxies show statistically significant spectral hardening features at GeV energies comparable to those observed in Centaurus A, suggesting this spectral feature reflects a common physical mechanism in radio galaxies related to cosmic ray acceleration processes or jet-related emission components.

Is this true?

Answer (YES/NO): NO